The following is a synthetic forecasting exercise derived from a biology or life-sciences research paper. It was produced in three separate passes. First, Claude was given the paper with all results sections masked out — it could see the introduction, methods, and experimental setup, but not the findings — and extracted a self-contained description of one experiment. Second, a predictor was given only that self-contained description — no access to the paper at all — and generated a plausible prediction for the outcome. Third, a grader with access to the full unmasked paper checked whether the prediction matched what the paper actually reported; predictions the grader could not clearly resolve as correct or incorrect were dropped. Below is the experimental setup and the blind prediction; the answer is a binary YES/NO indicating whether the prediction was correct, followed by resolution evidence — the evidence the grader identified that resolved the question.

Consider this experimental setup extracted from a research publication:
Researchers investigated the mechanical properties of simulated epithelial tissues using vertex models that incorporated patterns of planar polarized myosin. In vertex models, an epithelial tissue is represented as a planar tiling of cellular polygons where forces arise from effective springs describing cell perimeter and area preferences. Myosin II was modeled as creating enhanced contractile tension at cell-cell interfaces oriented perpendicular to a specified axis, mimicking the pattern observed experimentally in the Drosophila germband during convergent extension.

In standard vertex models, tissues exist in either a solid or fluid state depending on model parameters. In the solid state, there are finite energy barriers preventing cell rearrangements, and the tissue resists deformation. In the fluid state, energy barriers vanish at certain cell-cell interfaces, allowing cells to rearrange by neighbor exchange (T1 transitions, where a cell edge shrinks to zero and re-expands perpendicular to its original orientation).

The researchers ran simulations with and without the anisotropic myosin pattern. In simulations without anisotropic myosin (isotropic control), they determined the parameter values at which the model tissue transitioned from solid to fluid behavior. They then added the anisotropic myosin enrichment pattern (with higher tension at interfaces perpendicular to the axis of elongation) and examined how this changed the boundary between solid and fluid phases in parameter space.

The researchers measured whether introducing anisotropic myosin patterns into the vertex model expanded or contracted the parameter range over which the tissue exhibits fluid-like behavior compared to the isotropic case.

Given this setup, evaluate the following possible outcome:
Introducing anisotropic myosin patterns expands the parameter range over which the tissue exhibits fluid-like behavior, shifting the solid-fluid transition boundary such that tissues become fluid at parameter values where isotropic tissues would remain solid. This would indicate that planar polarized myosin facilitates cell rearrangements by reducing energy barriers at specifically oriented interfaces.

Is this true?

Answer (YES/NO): NO